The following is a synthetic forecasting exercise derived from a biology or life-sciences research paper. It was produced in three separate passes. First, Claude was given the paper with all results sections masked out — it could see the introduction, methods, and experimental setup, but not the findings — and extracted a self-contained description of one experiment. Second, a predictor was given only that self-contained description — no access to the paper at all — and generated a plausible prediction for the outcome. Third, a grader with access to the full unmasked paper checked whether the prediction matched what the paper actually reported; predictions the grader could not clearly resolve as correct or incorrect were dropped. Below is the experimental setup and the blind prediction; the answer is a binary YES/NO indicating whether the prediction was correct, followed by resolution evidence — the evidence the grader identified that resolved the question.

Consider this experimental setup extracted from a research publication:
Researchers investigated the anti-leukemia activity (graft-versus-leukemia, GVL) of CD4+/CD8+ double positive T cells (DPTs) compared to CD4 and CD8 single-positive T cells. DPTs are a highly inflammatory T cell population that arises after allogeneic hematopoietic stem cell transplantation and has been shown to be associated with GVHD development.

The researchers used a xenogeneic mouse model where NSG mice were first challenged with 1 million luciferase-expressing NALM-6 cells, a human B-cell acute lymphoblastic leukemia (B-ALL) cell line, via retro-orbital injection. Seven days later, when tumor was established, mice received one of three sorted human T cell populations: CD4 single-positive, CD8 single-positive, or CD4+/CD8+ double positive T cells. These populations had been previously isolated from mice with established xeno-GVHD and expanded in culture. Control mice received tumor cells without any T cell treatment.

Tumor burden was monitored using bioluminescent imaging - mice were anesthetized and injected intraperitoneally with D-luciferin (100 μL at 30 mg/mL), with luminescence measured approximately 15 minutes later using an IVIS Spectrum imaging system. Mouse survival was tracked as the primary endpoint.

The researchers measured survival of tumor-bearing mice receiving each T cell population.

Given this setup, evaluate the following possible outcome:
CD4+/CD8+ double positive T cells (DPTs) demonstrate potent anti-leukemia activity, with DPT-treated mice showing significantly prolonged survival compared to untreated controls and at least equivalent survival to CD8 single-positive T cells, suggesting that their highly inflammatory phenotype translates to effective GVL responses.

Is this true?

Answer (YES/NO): NO